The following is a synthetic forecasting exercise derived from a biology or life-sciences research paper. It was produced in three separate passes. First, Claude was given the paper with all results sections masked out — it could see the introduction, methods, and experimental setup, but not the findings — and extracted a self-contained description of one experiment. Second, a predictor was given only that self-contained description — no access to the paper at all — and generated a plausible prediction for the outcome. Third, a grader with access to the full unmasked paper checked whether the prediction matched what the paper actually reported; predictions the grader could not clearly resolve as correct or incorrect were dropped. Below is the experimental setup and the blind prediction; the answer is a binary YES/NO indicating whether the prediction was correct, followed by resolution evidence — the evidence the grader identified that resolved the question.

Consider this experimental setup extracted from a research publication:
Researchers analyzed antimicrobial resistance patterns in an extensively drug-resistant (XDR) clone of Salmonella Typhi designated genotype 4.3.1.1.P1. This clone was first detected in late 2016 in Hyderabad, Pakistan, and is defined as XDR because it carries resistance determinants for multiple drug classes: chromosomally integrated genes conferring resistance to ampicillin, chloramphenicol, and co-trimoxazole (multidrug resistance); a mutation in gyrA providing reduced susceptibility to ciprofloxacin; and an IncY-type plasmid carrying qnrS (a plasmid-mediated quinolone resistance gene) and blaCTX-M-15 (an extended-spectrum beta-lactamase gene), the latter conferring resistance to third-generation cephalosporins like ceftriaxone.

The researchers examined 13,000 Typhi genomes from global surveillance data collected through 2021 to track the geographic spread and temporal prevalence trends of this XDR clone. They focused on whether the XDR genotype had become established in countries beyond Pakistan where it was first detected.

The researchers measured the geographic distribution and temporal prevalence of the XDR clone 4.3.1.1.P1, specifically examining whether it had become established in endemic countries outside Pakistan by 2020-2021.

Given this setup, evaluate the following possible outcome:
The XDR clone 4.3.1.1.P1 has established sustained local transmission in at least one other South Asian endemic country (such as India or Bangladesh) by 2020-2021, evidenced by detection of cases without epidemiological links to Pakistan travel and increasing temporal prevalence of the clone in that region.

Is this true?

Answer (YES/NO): NO